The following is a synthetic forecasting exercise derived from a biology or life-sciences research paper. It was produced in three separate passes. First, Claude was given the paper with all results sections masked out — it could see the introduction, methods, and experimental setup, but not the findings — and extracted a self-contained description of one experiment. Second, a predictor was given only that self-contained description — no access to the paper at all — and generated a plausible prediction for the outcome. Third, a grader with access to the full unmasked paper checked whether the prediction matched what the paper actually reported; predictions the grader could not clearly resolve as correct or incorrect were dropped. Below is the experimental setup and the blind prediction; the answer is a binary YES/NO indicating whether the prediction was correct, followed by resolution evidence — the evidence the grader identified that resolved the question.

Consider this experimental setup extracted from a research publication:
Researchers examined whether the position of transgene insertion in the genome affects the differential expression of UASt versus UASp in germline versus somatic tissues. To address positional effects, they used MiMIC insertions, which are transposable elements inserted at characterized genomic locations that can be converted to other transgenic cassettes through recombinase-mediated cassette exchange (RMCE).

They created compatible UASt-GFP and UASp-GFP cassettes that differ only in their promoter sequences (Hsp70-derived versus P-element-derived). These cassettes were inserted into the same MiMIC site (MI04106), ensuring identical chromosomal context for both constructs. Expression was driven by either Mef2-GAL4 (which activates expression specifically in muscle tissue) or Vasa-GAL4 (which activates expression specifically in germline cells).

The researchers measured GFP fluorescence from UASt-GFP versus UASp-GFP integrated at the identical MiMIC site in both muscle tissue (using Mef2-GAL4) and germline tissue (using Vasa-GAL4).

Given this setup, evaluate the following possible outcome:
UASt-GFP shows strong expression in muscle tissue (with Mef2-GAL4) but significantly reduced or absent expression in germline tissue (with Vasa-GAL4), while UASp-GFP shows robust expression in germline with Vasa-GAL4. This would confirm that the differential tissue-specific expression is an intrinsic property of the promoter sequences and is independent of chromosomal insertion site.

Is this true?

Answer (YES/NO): YES